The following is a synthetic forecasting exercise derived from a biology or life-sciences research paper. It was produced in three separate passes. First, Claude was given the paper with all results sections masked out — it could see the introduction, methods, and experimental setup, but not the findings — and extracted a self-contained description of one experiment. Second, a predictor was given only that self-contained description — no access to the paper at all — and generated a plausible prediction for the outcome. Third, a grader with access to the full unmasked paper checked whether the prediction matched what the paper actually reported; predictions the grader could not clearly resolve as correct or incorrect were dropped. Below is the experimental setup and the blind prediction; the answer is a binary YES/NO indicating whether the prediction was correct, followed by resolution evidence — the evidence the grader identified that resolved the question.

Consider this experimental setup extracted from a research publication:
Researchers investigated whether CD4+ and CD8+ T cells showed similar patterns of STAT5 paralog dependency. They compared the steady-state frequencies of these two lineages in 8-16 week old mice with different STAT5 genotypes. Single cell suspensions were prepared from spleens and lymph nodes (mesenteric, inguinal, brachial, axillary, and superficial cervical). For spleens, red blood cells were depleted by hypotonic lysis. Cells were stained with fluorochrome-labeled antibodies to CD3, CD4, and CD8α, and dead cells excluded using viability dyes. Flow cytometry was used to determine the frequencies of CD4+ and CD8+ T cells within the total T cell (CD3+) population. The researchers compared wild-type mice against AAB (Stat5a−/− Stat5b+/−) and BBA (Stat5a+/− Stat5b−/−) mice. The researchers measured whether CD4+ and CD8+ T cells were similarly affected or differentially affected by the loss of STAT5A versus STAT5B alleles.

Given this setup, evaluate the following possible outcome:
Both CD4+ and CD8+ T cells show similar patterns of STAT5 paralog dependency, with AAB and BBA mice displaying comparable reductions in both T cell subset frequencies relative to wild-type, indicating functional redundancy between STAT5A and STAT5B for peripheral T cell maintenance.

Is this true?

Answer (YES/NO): NO